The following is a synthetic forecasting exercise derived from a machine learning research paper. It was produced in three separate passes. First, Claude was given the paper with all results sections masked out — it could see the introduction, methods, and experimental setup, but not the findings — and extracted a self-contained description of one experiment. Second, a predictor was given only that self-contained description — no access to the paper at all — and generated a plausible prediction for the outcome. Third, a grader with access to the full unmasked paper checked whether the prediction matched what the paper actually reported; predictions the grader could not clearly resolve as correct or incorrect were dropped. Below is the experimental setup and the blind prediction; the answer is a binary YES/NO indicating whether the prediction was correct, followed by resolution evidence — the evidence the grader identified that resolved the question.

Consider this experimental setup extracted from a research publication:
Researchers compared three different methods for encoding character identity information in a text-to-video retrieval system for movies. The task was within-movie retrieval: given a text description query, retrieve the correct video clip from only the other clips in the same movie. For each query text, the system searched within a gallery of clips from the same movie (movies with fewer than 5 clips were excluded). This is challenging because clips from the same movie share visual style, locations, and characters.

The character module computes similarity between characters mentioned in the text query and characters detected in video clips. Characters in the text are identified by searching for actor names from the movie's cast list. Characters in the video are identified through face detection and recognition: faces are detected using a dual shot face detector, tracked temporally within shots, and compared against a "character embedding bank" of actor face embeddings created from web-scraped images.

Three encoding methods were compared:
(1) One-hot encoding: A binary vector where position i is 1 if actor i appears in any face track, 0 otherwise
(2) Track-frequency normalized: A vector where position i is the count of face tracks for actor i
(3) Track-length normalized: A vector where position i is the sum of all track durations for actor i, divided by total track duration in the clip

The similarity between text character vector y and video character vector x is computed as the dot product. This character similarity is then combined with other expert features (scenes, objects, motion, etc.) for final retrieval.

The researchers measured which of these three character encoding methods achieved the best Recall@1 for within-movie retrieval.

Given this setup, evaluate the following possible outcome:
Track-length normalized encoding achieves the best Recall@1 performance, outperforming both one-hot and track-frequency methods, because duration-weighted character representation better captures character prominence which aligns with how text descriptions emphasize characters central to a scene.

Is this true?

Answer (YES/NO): NO